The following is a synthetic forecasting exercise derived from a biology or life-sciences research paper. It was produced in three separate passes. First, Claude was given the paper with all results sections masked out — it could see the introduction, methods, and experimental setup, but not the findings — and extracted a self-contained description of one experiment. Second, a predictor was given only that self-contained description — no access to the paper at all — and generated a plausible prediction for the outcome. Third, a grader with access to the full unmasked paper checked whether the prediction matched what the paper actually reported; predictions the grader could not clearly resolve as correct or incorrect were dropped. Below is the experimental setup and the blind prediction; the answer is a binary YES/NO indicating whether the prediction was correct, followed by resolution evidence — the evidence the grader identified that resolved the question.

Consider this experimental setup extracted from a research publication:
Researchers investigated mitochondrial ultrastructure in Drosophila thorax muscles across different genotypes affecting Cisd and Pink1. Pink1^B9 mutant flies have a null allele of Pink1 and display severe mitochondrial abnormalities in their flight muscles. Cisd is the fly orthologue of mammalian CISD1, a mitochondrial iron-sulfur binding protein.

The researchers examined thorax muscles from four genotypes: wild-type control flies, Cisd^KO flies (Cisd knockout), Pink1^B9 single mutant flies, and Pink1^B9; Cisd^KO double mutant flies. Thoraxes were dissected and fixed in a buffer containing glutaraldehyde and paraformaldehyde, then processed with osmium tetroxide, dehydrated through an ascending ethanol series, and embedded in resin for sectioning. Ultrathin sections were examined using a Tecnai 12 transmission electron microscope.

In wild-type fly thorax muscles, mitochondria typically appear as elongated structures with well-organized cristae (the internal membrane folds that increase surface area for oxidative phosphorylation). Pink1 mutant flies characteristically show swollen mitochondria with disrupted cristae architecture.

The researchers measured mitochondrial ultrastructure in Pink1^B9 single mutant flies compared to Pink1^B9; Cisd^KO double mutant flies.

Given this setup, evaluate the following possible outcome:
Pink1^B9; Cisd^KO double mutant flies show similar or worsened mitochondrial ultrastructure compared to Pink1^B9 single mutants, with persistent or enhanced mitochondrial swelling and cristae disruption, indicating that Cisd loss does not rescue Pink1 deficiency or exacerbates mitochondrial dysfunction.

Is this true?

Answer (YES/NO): NO